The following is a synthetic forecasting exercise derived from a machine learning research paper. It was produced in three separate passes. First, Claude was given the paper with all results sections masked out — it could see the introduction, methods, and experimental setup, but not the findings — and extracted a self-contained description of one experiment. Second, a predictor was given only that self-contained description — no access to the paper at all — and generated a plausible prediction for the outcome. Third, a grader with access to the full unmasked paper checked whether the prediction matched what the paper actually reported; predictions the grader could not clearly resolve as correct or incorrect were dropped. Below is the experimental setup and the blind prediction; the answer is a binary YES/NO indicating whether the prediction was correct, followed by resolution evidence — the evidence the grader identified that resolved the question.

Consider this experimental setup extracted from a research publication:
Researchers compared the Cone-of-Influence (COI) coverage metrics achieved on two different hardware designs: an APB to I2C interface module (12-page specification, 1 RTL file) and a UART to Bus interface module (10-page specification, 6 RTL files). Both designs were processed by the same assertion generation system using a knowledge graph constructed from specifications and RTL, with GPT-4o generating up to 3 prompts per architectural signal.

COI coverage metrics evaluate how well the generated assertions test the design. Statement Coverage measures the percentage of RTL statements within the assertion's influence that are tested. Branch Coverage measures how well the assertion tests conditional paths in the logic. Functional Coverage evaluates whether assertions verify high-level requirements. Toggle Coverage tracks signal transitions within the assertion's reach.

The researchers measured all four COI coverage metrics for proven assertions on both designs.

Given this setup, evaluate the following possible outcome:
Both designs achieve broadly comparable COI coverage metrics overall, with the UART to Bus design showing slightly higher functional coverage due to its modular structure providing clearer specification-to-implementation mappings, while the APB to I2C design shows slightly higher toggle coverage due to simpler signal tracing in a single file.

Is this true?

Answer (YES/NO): NO